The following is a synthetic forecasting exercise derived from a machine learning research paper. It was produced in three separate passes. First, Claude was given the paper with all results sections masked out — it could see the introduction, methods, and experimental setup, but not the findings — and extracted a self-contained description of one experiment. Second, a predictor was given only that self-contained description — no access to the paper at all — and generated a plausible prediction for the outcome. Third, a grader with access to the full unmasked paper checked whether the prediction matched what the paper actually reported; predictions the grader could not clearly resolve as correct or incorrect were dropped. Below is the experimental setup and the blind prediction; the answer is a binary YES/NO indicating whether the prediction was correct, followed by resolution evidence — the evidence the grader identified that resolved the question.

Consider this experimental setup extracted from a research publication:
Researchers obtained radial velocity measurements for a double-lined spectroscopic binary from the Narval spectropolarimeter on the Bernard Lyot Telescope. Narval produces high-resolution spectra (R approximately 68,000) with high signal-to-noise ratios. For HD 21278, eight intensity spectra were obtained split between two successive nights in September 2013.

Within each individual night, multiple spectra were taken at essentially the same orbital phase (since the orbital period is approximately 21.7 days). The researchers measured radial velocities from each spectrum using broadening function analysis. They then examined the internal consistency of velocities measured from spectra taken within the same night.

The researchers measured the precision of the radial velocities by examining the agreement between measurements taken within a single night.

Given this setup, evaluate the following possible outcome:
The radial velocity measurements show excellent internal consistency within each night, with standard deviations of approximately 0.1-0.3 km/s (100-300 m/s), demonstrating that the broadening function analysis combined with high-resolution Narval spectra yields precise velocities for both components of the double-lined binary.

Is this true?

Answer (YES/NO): NO